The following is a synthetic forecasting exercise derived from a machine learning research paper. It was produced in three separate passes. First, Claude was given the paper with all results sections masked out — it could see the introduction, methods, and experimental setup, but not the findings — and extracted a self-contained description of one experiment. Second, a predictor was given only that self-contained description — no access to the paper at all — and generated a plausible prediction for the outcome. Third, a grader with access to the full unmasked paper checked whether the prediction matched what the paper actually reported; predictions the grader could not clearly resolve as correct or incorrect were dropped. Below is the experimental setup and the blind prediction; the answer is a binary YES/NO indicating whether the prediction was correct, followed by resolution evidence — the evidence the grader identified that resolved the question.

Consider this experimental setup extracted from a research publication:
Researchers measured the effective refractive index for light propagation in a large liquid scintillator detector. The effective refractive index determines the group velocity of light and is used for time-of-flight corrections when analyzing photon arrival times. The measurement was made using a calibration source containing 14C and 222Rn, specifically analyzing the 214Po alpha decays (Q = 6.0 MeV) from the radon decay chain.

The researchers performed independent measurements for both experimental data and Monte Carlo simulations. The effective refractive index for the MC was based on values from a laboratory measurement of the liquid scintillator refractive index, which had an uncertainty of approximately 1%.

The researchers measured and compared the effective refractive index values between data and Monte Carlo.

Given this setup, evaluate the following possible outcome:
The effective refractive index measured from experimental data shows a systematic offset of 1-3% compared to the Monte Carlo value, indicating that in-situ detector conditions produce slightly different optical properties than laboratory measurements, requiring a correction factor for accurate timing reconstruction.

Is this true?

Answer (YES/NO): NO